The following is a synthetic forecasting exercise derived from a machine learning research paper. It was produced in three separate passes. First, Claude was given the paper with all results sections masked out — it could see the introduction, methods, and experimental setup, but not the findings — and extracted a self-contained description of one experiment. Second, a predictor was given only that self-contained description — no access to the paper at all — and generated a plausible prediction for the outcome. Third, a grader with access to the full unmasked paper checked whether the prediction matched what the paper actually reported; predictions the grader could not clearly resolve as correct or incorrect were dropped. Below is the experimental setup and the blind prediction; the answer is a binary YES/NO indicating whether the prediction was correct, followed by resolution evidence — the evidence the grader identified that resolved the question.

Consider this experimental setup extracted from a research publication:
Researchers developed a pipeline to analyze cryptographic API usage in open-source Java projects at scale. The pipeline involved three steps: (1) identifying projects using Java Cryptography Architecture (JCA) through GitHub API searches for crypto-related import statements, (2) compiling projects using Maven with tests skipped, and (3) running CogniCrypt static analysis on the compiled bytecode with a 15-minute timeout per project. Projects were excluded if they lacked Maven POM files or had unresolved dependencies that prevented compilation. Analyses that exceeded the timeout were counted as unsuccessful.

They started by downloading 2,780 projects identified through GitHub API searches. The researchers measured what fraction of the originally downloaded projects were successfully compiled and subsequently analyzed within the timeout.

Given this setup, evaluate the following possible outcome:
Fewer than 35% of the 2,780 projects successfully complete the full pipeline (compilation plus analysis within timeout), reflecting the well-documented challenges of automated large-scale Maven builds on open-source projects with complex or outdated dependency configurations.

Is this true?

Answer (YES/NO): NO